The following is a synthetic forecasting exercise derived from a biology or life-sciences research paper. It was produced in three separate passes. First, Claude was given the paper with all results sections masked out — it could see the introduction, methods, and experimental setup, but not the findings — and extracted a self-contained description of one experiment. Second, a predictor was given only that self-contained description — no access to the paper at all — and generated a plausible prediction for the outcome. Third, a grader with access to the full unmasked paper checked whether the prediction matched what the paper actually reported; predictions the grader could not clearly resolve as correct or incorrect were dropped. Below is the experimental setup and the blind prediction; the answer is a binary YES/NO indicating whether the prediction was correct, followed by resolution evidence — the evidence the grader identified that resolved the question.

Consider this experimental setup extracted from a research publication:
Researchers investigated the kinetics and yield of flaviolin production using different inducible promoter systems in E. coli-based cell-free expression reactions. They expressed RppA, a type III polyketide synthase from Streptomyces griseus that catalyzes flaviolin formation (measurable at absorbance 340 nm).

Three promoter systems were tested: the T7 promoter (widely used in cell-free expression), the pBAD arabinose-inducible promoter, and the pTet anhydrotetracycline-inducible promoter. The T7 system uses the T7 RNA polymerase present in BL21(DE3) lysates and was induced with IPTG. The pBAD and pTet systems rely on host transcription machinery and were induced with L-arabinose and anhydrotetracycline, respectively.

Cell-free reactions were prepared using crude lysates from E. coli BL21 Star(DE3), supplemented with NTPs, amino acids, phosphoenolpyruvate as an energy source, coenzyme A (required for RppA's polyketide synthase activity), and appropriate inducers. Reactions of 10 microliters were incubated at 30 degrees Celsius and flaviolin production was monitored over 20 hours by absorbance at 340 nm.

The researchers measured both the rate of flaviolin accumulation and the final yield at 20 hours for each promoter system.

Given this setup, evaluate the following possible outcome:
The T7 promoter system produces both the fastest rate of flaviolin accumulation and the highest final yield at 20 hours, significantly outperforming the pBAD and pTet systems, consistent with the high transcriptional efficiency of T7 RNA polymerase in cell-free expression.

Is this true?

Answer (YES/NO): NO